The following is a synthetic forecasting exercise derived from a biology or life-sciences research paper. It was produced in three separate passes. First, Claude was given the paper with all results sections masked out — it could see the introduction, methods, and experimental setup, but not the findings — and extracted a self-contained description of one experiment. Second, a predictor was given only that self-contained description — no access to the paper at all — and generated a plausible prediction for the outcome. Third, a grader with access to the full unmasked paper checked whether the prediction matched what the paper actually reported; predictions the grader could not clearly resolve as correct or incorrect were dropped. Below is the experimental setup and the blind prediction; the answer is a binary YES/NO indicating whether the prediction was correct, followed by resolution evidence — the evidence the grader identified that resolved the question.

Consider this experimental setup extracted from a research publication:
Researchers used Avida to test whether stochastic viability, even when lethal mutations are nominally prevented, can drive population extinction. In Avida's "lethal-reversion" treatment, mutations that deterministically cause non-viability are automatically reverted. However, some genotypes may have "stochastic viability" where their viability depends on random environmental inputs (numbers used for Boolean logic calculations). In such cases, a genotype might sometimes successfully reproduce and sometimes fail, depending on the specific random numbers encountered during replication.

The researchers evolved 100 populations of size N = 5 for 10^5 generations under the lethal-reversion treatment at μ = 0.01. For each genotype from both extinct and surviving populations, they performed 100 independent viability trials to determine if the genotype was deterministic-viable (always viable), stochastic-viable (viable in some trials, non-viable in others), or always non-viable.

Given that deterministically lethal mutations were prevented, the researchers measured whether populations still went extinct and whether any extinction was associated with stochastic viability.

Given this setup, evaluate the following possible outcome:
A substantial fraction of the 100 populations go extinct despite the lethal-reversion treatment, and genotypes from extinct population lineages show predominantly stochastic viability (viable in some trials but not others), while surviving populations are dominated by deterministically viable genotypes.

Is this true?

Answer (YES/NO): YES